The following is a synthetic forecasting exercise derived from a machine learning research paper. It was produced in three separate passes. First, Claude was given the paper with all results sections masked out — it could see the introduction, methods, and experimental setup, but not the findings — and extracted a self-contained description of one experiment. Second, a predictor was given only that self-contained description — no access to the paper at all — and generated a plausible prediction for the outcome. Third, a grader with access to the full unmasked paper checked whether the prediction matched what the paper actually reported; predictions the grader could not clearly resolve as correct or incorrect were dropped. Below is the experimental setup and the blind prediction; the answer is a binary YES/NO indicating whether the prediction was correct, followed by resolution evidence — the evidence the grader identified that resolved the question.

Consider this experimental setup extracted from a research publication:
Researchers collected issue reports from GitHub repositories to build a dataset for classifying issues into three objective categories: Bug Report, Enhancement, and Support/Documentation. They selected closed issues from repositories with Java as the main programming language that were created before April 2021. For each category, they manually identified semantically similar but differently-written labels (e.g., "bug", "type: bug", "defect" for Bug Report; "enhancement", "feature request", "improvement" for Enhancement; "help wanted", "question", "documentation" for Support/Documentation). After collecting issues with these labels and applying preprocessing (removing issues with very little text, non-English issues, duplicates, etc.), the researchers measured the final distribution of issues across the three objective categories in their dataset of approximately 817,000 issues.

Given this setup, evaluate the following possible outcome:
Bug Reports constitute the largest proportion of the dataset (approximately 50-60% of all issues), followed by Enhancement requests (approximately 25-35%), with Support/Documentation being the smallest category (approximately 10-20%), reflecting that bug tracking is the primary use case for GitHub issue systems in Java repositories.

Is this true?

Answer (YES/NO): NO